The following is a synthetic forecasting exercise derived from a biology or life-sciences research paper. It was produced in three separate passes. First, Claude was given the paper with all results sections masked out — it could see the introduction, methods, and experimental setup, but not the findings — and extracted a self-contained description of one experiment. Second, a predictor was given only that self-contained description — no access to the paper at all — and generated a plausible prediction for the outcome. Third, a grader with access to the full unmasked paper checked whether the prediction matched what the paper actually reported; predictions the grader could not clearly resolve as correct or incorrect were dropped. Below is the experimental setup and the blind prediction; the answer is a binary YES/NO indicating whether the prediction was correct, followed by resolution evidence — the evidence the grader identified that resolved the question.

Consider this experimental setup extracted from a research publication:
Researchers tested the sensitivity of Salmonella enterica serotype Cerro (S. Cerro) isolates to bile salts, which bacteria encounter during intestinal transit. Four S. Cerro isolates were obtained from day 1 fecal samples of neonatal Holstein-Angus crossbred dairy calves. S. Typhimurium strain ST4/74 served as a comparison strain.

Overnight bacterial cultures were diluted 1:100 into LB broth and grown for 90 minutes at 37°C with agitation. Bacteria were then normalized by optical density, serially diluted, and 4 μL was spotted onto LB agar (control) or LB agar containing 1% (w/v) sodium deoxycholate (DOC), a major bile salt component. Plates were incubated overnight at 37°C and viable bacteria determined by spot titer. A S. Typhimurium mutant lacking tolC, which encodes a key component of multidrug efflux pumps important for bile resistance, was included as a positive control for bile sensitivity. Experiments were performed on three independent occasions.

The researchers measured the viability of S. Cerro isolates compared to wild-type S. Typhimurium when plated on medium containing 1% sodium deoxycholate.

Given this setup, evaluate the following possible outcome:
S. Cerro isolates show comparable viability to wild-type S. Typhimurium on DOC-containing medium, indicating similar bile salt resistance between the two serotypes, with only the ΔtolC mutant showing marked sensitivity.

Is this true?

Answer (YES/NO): NO